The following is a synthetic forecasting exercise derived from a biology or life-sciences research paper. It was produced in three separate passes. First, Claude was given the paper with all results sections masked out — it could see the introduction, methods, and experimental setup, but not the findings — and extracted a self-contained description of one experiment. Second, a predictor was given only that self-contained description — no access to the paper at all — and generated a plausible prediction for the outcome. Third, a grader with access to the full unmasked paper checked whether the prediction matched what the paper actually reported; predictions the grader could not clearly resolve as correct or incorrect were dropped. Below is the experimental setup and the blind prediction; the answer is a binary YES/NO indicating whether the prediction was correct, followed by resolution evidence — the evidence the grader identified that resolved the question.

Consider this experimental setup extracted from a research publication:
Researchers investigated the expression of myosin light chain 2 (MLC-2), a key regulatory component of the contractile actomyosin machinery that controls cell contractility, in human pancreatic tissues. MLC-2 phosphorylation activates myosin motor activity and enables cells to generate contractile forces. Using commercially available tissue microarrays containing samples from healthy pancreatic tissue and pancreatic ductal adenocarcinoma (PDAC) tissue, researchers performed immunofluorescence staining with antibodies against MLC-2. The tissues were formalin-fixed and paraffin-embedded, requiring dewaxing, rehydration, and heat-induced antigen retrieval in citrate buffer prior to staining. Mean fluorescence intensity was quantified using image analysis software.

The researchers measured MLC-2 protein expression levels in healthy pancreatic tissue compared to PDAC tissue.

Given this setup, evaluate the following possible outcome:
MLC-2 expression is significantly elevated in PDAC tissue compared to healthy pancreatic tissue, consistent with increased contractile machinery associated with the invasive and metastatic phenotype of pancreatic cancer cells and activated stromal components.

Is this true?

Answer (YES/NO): YES